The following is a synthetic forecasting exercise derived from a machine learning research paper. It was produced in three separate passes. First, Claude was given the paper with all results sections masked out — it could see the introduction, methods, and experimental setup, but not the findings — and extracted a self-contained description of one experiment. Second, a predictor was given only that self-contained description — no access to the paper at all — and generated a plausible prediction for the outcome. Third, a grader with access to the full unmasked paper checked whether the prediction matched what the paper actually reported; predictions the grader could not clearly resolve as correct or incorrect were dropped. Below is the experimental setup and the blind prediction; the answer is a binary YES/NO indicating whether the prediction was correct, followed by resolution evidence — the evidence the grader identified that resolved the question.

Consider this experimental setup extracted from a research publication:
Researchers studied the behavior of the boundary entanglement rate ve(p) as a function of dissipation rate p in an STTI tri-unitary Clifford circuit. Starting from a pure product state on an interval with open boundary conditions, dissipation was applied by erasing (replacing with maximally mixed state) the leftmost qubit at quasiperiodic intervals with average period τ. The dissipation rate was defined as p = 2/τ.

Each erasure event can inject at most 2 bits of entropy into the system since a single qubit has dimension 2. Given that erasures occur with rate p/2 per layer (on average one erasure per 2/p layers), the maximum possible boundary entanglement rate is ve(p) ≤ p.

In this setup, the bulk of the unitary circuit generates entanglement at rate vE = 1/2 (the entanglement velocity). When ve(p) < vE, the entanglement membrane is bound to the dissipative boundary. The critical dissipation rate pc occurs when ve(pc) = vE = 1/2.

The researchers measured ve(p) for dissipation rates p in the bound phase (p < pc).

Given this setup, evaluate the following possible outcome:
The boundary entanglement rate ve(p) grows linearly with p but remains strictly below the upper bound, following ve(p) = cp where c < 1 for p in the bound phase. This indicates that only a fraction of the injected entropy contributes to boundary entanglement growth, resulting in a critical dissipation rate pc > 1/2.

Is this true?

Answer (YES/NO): NO